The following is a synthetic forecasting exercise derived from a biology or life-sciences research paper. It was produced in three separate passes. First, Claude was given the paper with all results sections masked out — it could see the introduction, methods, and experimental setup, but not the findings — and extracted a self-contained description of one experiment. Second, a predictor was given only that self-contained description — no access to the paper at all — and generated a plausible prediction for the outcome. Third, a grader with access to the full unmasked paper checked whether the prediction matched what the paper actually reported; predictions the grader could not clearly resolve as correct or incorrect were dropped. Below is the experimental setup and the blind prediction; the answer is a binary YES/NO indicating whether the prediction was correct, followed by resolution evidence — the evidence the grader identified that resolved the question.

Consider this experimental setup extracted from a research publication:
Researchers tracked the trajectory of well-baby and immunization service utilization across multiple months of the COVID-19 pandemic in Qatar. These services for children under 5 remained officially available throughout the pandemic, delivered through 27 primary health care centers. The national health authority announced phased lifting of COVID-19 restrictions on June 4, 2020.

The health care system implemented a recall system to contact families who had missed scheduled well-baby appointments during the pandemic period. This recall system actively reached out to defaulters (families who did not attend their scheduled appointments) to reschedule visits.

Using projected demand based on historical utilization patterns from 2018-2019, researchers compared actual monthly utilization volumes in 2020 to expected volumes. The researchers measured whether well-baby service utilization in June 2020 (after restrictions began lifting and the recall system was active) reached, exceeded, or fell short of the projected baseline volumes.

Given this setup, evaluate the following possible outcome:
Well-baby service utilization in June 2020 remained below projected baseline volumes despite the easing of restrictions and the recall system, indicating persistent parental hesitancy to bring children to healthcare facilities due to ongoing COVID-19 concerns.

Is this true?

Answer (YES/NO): NO